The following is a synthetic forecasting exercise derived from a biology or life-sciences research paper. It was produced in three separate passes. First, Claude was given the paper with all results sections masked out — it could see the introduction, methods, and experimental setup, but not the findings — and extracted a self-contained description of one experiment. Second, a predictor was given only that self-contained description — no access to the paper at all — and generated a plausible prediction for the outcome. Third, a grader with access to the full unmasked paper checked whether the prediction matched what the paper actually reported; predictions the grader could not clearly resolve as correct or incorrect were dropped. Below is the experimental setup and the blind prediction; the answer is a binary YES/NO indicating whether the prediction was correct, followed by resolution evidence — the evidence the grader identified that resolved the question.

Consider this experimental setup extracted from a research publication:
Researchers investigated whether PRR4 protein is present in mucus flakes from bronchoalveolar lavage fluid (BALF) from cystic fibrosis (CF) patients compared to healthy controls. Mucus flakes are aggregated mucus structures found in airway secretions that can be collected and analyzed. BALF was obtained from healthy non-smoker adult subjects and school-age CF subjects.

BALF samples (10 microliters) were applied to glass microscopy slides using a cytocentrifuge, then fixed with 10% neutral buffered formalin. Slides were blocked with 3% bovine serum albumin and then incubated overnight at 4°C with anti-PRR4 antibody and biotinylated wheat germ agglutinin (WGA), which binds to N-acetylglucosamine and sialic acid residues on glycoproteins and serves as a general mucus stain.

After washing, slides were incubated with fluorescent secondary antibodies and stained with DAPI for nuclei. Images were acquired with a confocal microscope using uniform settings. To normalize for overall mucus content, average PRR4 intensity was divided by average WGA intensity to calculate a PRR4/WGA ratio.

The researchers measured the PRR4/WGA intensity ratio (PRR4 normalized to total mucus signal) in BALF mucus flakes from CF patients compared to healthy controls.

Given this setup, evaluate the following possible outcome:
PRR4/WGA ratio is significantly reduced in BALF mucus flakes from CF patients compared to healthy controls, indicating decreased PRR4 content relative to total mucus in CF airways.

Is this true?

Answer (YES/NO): YES